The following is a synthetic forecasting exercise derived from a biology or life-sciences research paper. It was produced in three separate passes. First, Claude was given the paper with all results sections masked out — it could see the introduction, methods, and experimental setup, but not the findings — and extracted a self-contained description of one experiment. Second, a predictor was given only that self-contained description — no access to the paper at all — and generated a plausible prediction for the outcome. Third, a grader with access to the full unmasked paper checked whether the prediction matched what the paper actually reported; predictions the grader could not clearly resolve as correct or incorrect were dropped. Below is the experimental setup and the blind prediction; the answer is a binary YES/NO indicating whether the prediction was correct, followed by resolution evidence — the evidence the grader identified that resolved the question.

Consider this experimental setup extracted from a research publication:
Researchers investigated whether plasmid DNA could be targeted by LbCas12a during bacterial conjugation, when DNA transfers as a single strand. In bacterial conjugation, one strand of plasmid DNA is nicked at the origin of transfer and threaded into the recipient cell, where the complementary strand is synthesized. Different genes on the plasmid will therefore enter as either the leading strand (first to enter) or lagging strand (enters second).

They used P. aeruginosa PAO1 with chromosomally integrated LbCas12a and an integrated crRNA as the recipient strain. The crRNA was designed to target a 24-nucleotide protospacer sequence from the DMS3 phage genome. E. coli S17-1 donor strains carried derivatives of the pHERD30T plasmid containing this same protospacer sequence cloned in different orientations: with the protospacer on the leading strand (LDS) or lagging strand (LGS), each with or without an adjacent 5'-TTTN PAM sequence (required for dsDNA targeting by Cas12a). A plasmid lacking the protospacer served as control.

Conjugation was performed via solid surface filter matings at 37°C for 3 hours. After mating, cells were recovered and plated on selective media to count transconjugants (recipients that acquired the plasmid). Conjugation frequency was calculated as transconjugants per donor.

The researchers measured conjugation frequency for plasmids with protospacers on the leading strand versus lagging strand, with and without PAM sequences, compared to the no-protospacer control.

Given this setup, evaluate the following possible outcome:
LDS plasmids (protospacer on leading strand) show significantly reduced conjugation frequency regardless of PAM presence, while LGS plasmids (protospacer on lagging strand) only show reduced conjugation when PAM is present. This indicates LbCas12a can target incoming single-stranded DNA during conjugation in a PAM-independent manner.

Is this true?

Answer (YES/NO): NO